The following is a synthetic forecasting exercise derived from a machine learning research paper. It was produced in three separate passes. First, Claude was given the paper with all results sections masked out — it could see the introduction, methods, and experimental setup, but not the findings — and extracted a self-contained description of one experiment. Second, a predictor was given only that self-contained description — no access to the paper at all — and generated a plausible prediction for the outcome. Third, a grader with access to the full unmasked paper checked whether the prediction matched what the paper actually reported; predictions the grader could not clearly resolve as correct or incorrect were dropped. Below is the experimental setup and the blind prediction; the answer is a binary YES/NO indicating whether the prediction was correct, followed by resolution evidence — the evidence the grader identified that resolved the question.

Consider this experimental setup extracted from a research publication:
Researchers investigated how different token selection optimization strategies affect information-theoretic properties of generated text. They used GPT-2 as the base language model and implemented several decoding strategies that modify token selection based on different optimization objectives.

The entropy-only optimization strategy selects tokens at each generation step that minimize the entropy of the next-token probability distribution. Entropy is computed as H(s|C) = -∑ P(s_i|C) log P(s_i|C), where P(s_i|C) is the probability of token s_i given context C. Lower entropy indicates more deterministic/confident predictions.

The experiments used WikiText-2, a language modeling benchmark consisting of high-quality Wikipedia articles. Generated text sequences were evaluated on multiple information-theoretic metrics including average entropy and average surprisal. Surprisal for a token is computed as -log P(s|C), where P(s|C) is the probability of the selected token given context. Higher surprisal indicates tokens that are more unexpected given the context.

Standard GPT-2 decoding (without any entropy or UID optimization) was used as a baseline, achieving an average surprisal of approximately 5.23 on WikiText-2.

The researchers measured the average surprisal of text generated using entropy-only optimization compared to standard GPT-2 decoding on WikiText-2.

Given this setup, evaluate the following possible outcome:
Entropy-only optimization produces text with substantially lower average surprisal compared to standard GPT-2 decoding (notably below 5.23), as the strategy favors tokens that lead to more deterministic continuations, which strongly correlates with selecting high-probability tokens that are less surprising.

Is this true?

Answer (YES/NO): NO